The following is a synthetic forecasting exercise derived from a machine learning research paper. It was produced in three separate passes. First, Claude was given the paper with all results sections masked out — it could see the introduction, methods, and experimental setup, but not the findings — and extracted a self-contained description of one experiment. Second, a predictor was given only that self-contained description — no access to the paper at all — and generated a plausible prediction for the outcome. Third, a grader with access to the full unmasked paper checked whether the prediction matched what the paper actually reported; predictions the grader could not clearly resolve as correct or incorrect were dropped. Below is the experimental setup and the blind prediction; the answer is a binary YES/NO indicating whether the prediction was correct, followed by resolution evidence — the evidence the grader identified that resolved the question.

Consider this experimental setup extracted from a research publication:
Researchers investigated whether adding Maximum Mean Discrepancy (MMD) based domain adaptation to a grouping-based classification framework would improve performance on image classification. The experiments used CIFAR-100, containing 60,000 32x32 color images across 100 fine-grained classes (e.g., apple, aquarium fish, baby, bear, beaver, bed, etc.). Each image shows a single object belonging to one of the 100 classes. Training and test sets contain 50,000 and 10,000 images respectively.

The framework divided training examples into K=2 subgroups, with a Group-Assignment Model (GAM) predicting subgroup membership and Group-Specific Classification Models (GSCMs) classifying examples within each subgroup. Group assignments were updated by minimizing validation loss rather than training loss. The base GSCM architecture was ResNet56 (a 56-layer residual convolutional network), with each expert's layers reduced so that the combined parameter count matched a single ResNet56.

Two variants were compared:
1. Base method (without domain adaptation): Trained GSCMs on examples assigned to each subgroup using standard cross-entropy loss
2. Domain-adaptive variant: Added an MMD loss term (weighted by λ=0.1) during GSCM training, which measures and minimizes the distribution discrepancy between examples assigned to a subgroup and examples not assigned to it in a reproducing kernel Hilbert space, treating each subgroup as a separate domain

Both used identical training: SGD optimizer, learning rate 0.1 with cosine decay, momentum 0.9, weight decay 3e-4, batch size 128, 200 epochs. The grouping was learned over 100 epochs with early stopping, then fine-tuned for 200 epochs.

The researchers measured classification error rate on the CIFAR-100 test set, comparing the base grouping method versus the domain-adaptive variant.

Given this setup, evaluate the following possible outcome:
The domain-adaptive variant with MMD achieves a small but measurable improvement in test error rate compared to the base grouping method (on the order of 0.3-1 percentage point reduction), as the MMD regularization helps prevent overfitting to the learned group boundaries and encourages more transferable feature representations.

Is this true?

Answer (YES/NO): NO